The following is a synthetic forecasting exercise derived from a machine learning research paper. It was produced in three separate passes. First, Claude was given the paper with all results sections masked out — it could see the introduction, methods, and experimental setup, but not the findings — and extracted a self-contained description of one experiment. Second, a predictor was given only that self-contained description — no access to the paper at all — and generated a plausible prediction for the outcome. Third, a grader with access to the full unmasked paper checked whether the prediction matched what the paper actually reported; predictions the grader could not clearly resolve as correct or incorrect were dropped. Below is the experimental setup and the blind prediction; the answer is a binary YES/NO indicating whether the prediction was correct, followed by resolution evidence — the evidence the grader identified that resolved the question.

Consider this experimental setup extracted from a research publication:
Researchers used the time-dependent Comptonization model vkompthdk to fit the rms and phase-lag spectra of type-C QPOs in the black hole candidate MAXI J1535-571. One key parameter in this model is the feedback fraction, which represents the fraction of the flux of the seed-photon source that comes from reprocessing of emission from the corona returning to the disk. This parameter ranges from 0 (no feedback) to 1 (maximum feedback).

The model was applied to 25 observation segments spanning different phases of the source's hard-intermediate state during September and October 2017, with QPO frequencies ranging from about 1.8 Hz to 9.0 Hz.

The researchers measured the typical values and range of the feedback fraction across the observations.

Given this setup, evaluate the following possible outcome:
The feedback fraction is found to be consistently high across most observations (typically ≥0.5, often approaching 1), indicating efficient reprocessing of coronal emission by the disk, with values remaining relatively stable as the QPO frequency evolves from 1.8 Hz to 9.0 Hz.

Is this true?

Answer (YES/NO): NO